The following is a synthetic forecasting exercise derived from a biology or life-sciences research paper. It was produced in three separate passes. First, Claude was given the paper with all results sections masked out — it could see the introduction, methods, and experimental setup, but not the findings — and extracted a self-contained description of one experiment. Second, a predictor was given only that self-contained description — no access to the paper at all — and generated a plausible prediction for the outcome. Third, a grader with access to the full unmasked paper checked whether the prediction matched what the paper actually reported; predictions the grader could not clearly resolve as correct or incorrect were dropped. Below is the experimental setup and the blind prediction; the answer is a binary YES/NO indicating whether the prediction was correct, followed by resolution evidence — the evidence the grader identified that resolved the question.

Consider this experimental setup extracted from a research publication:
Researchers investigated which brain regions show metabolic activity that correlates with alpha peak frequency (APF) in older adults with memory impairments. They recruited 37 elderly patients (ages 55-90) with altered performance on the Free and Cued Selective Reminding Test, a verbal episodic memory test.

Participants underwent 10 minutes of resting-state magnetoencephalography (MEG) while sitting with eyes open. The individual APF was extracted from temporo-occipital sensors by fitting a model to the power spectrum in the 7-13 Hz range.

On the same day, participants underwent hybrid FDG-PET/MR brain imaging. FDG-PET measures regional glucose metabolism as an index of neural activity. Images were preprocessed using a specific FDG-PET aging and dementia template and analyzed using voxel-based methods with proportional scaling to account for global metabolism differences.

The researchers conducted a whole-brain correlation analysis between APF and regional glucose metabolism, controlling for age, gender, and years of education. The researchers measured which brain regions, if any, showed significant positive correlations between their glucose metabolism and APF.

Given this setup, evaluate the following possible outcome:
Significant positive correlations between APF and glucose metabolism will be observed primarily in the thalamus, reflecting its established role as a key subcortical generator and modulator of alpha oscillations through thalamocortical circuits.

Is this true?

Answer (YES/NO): NO